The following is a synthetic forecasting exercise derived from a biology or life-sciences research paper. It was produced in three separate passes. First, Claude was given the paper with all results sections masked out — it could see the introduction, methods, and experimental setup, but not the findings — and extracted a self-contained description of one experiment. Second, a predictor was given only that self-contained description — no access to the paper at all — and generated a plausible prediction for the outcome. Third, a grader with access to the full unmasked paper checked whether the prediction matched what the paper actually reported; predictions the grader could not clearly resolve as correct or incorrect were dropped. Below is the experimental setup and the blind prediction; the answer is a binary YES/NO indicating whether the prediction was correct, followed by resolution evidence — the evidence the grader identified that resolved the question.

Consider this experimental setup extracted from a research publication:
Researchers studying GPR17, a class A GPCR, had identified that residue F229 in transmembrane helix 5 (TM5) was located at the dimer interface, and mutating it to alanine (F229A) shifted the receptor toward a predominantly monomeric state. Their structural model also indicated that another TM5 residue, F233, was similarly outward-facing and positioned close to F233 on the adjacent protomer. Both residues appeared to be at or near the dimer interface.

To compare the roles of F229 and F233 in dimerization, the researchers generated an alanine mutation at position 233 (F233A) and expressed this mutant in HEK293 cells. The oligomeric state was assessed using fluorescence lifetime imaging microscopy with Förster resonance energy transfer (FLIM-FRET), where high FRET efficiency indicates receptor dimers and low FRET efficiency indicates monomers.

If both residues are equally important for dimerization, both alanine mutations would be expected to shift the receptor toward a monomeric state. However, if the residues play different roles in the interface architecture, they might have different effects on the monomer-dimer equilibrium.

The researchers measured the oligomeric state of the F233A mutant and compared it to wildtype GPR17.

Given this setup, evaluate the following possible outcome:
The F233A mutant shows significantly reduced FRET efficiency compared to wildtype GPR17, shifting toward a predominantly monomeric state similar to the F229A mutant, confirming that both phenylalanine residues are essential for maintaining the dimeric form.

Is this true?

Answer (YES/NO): NO